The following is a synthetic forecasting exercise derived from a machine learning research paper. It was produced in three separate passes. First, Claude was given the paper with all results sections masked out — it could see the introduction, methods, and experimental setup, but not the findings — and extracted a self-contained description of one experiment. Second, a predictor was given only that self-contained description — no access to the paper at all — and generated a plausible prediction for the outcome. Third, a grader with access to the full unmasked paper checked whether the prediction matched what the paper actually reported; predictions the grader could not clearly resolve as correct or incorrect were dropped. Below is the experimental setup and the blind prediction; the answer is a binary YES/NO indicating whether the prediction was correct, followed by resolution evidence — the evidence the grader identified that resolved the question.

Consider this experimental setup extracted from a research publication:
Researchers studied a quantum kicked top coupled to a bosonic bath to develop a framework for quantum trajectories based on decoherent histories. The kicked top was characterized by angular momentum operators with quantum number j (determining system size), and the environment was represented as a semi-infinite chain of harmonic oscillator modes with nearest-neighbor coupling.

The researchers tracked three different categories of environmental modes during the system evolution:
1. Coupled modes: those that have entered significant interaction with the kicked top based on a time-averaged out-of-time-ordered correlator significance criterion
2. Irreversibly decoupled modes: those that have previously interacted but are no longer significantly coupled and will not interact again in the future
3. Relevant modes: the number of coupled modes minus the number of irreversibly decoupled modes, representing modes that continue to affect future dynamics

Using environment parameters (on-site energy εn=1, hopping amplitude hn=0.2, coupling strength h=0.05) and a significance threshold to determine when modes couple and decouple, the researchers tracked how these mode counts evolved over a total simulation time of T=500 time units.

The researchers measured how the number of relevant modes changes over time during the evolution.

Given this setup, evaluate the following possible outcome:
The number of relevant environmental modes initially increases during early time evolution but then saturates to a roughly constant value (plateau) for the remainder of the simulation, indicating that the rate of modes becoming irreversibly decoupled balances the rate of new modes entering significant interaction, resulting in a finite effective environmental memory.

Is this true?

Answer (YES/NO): YES